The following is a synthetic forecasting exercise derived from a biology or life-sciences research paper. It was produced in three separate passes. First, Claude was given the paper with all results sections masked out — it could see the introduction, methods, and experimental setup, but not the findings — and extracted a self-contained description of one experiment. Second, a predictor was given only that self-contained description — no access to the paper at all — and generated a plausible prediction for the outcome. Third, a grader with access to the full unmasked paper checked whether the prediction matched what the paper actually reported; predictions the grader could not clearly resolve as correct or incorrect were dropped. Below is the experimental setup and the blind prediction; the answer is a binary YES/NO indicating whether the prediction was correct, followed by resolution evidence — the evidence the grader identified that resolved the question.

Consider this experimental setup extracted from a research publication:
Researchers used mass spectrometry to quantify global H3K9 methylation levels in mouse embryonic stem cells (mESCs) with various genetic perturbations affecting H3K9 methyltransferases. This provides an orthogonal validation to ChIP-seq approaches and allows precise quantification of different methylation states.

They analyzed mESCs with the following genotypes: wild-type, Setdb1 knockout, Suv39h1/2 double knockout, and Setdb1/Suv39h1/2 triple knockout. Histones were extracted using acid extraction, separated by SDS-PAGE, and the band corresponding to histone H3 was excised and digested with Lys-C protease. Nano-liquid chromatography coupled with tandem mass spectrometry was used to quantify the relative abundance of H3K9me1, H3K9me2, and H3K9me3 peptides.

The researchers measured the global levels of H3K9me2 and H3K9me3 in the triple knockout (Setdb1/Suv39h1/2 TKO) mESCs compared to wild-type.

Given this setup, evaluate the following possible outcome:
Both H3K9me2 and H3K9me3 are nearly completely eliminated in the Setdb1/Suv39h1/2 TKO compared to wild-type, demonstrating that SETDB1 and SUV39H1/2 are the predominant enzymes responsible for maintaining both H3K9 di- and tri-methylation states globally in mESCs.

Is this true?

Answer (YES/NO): NO